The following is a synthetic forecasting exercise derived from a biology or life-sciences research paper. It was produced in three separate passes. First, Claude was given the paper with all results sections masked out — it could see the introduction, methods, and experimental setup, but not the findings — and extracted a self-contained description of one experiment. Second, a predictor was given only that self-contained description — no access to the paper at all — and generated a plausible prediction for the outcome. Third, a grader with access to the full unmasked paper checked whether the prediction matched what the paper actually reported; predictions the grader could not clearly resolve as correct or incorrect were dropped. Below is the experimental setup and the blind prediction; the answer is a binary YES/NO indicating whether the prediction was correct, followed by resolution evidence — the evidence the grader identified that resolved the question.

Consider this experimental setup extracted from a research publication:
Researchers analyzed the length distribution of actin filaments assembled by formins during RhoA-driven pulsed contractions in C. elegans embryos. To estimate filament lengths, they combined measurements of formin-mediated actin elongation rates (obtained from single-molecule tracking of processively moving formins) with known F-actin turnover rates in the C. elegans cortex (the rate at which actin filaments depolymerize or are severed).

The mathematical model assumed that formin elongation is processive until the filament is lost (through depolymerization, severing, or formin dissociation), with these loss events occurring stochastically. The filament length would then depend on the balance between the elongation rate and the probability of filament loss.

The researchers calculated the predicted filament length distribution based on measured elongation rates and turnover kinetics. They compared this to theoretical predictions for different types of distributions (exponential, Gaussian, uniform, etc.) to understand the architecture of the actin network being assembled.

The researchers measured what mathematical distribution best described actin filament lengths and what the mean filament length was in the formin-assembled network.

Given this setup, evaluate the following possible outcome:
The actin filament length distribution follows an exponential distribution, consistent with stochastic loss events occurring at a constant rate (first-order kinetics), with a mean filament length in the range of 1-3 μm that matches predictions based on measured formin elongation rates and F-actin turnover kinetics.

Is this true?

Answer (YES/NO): NO